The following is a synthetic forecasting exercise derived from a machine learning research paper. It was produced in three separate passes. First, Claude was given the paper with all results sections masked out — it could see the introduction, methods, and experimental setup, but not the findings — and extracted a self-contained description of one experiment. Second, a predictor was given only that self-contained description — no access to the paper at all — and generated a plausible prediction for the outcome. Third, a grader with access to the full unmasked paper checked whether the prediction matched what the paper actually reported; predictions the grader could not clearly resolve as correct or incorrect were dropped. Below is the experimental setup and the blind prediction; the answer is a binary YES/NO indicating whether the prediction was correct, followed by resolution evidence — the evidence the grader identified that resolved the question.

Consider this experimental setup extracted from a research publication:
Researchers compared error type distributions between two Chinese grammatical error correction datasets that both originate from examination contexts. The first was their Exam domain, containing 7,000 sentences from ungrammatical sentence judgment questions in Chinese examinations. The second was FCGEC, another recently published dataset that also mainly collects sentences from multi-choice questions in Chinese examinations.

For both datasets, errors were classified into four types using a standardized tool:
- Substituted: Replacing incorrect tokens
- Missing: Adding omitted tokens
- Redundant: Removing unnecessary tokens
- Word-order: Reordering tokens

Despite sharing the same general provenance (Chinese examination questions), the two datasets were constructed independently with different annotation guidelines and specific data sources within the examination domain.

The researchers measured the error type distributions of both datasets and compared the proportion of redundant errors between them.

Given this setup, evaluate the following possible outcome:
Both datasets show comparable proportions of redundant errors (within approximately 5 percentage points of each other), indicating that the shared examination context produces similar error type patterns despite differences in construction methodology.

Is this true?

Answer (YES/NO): NO